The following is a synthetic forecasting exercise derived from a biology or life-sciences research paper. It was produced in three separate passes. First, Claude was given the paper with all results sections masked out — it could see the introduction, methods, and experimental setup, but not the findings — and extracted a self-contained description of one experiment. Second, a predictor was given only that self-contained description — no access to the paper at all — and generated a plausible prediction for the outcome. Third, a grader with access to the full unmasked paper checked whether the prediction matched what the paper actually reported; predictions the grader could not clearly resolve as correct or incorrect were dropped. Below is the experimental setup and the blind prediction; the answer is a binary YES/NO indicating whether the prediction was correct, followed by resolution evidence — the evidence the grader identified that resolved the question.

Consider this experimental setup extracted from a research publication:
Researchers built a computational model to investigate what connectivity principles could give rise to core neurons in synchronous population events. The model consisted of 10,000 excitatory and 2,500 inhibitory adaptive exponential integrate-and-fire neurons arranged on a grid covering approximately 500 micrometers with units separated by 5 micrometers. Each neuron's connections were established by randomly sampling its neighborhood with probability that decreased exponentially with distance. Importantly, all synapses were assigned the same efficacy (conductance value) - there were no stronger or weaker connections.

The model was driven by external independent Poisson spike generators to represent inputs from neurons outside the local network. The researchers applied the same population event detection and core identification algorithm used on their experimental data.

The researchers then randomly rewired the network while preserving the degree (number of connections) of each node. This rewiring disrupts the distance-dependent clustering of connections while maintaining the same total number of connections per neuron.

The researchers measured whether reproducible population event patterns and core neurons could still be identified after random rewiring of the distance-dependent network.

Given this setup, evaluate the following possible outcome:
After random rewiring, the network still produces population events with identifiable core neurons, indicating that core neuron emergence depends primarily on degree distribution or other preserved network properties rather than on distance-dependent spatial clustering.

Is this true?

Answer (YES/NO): NO